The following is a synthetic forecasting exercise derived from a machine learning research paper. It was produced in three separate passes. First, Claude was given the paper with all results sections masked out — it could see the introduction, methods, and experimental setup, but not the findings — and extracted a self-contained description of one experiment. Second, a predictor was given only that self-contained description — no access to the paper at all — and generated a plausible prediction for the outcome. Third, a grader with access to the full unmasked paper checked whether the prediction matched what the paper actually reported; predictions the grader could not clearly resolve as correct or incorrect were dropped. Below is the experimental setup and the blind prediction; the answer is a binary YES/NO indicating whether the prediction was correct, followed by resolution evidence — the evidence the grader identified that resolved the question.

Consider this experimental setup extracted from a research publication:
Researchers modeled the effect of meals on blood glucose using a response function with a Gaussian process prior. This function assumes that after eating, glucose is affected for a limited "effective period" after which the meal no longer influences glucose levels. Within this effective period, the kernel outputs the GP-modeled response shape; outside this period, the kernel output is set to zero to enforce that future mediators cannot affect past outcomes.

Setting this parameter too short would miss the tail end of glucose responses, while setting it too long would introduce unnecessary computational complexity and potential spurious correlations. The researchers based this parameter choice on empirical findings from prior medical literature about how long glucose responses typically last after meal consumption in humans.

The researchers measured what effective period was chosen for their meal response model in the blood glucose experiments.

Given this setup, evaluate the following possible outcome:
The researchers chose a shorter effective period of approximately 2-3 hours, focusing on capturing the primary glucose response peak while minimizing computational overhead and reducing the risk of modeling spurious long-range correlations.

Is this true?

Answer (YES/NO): YES